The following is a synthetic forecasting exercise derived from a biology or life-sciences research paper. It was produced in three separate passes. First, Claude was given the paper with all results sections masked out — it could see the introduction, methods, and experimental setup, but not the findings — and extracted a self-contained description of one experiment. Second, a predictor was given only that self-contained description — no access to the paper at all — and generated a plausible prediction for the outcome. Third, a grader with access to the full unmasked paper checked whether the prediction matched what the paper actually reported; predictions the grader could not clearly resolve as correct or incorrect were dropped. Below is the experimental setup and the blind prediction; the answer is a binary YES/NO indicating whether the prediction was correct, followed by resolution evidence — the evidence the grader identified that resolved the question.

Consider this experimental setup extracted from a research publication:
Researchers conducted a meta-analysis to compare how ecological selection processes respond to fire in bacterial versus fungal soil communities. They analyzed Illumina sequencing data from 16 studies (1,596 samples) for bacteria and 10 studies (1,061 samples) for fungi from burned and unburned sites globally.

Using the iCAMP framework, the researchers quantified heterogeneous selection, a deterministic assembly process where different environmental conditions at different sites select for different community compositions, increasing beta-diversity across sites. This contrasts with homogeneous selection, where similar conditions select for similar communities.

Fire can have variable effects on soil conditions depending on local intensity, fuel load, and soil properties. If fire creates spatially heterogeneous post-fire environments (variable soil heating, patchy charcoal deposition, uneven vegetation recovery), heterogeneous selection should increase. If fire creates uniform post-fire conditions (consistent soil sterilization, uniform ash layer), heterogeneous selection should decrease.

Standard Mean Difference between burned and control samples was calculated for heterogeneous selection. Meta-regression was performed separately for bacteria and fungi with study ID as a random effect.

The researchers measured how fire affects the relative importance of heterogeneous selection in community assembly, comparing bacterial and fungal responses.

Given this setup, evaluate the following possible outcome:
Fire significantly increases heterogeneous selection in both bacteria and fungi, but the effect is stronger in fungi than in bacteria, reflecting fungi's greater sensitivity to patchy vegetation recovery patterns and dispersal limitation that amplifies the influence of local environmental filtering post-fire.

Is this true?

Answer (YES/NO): NO